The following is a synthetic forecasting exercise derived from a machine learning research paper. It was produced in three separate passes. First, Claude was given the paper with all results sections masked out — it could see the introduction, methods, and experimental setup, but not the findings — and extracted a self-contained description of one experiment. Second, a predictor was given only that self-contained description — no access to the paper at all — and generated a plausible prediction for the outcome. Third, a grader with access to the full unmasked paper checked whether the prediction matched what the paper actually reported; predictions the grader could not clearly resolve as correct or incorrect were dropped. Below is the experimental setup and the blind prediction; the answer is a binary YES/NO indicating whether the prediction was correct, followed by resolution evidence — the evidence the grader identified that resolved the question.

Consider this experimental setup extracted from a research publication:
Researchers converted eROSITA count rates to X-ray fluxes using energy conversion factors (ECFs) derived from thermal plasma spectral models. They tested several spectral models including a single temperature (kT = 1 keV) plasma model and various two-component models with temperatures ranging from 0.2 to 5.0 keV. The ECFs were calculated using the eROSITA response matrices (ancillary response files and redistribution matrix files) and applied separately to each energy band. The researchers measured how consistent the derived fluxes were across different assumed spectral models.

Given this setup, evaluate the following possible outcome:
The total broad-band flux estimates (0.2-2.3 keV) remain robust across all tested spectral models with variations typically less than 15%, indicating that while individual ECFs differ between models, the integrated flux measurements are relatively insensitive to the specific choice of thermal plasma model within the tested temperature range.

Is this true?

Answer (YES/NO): NO